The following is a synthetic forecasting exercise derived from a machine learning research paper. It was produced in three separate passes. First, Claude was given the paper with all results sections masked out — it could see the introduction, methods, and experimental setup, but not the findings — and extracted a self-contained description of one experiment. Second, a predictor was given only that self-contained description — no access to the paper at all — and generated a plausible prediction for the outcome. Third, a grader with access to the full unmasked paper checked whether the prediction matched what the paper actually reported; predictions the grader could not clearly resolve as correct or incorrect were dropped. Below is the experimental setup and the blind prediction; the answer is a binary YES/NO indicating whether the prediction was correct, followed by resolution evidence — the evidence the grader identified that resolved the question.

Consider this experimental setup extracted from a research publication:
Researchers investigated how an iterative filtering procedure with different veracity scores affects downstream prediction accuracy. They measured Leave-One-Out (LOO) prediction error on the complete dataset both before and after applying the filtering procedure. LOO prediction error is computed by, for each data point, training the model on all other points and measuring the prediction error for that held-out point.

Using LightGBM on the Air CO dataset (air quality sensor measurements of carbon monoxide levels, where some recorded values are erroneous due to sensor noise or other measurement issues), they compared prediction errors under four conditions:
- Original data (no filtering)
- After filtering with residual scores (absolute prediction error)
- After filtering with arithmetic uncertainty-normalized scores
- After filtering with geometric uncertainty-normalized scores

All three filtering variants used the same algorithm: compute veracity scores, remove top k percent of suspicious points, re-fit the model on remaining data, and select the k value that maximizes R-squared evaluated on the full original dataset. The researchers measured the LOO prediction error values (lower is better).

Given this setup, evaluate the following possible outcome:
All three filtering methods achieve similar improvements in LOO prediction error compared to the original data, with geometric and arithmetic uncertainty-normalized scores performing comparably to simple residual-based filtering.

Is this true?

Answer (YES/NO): NO